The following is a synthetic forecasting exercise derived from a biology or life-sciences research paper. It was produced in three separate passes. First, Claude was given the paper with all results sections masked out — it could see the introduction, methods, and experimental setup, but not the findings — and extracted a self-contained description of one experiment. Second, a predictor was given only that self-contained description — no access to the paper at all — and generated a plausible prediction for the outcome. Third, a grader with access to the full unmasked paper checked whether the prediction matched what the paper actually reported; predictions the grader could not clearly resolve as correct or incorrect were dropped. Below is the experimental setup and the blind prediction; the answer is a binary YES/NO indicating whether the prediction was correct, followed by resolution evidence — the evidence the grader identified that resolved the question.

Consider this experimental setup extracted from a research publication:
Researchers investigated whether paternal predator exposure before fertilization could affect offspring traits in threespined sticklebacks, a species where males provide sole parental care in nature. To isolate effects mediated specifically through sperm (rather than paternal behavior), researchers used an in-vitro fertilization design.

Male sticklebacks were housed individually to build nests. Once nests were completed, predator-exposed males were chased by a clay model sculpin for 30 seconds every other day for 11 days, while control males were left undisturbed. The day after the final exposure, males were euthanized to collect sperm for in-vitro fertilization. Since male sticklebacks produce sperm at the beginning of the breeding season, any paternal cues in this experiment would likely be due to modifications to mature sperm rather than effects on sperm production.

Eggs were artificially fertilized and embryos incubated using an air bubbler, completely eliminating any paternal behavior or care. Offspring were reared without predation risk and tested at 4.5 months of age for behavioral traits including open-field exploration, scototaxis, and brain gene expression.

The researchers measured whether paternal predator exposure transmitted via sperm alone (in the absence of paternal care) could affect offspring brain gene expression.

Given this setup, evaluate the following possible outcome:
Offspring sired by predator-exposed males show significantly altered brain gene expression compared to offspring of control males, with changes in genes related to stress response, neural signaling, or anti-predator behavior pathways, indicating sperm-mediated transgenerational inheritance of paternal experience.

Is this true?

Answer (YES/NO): NO